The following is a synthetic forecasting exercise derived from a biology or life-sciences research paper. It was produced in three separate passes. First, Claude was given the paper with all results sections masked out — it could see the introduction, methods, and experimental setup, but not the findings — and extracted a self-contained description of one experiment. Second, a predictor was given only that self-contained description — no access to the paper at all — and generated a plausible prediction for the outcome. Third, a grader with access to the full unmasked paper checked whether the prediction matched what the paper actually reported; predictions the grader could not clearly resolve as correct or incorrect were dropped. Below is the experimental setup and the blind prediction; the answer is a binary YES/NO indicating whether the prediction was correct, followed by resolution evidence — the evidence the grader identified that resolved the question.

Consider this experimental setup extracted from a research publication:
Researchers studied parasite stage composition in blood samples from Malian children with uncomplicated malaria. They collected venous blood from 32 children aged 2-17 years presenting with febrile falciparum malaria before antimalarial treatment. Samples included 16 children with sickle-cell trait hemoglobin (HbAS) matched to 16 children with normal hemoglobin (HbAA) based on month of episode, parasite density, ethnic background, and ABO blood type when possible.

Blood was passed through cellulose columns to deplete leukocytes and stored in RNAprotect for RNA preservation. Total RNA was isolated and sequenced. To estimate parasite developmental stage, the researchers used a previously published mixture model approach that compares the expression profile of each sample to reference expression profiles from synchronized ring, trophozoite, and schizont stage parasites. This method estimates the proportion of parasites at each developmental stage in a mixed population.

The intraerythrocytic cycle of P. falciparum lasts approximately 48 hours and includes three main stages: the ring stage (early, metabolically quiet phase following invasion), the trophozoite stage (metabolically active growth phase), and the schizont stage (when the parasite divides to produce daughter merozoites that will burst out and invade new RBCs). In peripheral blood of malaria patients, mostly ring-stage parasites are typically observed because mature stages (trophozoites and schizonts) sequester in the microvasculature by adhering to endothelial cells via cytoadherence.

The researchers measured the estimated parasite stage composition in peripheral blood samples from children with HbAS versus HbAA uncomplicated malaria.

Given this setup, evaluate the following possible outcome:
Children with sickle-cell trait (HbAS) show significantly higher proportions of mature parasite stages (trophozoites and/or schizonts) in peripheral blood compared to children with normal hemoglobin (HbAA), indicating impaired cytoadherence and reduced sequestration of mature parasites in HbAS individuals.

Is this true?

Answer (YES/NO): NO